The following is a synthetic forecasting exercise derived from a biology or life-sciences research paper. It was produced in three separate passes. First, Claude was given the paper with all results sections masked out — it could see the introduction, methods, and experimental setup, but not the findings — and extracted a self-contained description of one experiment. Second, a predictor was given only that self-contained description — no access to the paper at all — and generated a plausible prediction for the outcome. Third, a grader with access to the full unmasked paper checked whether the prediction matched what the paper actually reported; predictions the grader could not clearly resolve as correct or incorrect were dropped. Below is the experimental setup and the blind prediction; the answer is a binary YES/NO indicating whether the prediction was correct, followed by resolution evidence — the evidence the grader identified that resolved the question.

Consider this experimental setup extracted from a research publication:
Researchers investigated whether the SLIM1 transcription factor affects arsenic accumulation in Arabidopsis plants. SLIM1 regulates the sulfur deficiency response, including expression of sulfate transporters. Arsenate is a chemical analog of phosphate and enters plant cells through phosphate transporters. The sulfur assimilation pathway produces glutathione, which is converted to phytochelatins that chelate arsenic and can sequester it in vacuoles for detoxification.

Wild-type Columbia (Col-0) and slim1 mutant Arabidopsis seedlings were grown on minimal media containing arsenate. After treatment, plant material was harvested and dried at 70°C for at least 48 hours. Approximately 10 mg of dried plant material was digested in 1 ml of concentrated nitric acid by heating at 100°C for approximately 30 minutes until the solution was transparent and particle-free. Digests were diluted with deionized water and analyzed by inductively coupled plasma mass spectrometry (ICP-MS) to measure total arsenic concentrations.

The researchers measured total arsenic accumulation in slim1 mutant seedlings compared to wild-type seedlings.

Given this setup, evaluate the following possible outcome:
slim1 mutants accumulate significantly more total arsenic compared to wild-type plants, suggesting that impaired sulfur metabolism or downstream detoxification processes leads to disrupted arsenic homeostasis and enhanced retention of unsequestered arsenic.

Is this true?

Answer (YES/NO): YES